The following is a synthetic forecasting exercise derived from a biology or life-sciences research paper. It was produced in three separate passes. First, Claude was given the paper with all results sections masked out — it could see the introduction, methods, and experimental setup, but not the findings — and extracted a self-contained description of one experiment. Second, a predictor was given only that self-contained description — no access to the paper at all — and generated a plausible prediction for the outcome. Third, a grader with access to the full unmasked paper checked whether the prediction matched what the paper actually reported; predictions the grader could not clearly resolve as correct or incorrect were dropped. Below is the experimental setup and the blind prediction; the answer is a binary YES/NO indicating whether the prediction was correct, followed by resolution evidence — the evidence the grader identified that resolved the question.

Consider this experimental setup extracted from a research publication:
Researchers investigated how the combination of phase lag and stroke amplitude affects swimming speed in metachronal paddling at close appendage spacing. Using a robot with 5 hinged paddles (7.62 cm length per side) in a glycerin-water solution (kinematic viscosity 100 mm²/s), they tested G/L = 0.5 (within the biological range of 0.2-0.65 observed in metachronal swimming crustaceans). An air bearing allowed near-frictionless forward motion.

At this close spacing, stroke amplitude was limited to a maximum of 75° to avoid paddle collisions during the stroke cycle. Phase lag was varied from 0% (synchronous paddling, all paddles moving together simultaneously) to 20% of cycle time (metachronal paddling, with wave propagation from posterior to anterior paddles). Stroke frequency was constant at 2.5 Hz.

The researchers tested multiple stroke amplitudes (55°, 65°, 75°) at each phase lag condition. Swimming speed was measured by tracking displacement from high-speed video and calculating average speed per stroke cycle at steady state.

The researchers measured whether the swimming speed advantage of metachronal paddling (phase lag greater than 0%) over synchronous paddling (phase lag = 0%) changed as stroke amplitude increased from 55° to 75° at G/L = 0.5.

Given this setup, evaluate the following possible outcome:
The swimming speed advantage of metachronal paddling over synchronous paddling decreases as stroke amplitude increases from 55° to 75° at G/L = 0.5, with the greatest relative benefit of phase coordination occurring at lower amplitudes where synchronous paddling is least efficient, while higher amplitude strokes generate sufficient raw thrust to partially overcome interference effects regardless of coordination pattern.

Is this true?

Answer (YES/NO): NO